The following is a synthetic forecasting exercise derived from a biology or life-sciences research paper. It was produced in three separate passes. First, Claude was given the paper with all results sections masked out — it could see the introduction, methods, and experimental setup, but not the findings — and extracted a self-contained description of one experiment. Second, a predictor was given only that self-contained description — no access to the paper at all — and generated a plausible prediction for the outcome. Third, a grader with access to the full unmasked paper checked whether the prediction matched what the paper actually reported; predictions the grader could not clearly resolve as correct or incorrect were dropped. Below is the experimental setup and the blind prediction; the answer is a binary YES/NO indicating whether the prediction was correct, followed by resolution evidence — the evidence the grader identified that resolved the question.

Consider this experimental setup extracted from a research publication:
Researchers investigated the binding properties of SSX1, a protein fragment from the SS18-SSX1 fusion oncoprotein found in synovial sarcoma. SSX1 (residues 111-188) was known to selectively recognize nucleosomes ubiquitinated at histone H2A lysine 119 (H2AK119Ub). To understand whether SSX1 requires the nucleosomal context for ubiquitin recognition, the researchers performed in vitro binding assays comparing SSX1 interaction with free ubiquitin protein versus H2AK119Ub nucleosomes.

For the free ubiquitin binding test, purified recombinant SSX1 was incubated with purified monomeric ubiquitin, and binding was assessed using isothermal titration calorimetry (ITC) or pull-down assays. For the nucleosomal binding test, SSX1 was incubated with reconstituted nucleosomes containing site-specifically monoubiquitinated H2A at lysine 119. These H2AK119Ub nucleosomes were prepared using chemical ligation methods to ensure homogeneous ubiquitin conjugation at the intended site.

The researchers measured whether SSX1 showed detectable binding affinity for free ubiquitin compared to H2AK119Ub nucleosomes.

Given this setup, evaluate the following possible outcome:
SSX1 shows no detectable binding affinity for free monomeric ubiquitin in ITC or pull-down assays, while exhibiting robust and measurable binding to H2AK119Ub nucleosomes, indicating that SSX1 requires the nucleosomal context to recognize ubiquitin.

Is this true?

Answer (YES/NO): YES